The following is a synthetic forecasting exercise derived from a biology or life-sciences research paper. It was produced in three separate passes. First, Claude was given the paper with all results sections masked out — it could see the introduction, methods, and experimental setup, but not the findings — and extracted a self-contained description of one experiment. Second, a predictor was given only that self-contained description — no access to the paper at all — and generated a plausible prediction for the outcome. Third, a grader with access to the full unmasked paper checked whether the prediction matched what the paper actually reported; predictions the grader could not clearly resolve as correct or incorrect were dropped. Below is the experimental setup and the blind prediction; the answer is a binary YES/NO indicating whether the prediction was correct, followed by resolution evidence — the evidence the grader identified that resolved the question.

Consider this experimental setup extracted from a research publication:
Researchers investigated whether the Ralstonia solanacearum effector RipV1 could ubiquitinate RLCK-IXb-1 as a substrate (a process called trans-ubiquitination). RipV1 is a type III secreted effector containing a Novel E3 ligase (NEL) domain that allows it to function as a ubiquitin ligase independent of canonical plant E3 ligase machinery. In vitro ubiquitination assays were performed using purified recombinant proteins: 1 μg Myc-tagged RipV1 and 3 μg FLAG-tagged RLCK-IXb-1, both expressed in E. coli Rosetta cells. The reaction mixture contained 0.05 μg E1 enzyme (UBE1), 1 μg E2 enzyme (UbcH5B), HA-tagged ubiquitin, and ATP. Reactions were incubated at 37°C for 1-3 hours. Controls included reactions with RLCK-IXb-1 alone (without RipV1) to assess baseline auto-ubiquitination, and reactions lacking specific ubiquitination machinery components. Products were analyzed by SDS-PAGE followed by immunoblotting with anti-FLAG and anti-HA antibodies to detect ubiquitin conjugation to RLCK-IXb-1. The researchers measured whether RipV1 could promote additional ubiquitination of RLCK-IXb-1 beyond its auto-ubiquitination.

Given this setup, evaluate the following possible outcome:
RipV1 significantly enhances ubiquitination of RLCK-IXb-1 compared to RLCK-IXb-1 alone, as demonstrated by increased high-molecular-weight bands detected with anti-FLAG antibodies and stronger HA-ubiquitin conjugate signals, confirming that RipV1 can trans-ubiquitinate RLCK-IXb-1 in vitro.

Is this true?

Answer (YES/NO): NO